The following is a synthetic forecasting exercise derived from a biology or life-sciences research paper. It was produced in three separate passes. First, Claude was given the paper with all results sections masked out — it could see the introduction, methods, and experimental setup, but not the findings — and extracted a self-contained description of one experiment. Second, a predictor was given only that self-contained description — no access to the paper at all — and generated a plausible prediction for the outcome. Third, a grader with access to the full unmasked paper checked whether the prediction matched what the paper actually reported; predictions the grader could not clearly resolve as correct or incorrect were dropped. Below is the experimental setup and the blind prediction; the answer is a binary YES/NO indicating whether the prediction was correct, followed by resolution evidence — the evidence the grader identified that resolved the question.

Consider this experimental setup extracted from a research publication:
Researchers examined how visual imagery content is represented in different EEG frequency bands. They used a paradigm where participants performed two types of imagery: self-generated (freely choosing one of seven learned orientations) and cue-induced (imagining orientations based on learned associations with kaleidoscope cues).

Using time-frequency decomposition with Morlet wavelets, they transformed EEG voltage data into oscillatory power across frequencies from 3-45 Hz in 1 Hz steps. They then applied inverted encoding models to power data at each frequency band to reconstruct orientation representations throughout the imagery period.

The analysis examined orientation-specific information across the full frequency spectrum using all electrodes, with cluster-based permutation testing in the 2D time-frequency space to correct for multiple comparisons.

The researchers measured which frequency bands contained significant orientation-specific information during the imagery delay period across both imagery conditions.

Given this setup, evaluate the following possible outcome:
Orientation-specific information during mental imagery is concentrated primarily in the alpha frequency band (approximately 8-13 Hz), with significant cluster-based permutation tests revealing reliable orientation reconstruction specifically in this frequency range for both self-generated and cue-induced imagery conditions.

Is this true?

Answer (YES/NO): NO